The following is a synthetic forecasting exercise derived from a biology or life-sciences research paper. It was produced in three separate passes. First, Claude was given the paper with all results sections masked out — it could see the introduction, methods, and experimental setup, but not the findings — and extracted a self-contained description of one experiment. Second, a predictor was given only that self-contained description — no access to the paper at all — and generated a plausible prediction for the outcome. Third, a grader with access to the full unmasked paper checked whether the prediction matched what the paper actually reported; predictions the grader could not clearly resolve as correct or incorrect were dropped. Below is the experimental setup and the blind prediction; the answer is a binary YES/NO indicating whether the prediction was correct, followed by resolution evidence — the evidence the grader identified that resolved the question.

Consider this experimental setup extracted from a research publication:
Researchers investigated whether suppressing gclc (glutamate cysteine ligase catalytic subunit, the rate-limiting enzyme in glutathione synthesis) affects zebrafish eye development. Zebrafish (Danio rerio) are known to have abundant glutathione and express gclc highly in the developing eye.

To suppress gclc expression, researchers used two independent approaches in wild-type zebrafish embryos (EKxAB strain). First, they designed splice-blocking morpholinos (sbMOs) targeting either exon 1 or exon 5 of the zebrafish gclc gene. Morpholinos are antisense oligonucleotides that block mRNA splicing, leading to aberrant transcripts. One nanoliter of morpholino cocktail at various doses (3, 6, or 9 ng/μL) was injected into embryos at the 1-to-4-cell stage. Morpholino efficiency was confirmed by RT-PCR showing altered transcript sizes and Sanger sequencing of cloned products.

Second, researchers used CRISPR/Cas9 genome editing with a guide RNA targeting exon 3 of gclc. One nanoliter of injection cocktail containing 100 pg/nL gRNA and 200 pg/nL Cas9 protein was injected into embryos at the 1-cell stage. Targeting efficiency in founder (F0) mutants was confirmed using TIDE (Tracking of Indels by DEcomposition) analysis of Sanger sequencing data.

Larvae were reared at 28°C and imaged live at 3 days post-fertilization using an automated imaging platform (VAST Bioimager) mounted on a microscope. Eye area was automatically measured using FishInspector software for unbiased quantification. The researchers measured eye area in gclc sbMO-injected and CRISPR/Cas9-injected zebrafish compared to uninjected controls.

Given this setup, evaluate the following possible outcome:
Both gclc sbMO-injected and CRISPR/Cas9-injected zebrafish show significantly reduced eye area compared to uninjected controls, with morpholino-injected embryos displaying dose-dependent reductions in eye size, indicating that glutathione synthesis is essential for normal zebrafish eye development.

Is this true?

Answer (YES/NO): YES